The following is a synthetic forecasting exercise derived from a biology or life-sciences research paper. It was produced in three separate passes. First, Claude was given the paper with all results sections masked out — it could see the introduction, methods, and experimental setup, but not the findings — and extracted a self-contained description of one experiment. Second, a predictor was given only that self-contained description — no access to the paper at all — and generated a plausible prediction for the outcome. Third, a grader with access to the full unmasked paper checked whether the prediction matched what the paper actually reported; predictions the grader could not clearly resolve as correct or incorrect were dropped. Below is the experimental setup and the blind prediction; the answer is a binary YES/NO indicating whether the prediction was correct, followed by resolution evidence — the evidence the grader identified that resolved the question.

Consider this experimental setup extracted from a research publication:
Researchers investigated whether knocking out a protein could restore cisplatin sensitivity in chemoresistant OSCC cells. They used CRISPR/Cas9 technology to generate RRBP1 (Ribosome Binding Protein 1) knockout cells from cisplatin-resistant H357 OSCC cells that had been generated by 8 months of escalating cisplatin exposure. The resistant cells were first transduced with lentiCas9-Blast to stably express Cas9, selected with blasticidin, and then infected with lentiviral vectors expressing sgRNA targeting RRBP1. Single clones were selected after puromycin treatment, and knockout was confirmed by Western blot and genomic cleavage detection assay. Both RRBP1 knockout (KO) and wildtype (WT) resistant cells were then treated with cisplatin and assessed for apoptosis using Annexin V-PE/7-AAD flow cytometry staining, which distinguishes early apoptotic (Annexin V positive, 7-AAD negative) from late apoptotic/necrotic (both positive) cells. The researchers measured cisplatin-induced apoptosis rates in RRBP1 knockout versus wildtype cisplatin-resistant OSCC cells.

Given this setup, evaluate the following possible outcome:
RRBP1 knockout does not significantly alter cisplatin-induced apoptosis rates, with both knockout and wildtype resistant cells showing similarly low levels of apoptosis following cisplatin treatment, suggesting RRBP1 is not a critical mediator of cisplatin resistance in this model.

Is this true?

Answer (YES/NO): NO